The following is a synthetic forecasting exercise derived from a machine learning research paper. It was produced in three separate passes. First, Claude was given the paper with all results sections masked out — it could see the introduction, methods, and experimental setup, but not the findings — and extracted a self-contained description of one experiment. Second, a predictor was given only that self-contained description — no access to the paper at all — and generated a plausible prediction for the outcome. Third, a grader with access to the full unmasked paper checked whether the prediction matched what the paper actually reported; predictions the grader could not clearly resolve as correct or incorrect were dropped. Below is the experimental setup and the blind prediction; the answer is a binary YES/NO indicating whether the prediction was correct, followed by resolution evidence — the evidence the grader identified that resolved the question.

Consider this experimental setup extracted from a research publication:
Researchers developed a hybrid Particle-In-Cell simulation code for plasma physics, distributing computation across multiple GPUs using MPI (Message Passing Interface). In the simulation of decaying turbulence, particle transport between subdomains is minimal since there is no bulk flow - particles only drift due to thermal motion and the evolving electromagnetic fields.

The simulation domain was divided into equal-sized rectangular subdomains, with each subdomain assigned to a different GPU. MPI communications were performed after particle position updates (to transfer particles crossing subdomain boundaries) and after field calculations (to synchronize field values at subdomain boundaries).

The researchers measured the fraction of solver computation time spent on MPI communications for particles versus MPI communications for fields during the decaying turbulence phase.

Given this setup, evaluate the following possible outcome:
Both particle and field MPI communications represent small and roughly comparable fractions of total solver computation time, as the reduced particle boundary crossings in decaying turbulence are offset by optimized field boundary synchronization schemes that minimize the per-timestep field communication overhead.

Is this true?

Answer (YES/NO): NO